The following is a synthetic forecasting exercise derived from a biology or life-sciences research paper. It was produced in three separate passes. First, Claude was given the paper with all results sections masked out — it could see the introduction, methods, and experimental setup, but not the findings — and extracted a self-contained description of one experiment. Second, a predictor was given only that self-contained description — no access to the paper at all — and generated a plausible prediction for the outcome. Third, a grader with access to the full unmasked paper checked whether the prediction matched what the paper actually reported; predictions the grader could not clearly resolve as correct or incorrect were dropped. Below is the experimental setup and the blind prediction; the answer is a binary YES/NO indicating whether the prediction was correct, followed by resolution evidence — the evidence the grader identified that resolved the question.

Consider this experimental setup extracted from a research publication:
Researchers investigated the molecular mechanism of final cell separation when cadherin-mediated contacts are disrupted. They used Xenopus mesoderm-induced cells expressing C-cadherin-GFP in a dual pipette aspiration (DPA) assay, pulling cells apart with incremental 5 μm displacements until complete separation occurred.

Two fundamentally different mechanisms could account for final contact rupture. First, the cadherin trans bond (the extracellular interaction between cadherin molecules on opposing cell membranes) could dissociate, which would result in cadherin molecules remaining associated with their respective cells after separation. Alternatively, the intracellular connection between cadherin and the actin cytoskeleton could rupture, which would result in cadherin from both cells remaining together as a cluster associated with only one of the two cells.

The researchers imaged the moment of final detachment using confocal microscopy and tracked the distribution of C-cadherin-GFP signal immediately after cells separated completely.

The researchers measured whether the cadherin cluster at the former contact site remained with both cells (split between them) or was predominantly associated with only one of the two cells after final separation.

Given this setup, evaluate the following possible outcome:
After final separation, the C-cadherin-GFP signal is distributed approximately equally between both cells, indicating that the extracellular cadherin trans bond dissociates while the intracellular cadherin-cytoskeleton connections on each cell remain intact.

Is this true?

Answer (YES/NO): NO